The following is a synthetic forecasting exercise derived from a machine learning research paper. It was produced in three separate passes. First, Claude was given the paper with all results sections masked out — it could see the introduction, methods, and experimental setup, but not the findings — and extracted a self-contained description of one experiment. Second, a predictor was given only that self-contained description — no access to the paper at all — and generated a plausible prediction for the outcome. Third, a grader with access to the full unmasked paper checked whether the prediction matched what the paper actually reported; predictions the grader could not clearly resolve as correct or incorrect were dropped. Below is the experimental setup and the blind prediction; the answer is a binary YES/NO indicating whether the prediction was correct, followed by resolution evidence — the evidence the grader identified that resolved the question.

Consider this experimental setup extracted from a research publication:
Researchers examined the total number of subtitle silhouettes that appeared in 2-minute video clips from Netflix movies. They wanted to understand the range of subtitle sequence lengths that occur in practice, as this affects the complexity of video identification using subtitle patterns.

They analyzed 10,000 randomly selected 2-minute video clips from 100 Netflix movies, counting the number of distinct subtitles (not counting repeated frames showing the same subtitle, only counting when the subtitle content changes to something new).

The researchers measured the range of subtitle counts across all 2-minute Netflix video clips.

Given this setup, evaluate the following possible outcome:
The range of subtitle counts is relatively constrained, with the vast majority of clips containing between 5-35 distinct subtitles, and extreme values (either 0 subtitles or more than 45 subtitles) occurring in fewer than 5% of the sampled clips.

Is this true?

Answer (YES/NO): NO